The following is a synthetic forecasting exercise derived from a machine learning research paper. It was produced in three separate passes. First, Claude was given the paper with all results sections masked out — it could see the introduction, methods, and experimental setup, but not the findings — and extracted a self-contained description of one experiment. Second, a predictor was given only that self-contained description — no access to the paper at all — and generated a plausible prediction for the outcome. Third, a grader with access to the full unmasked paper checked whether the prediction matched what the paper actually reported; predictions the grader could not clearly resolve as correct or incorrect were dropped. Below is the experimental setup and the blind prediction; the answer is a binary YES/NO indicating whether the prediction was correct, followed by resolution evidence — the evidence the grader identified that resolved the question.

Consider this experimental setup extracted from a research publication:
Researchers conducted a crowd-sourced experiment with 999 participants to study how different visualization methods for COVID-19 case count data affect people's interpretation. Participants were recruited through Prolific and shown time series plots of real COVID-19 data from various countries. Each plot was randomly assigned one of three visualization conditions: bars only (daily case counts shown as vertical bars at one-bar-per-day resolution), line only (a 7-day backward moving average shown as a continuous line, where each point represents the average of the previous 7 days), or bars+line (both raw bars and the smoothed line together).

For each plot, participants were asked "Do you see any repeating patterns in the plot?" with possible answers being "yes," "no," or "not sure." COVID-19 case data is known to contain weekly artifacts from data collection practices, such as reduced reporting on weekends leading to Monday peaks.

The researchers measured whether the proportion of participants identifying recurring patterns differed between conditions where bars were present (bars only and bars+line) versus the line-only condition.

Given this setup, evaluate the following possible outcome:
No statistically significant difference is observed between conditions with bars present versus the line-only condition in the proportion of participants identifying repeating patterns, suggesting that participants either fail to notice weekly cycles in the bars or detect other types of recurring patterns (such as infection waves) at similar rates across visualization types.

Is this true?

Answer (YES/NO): NO